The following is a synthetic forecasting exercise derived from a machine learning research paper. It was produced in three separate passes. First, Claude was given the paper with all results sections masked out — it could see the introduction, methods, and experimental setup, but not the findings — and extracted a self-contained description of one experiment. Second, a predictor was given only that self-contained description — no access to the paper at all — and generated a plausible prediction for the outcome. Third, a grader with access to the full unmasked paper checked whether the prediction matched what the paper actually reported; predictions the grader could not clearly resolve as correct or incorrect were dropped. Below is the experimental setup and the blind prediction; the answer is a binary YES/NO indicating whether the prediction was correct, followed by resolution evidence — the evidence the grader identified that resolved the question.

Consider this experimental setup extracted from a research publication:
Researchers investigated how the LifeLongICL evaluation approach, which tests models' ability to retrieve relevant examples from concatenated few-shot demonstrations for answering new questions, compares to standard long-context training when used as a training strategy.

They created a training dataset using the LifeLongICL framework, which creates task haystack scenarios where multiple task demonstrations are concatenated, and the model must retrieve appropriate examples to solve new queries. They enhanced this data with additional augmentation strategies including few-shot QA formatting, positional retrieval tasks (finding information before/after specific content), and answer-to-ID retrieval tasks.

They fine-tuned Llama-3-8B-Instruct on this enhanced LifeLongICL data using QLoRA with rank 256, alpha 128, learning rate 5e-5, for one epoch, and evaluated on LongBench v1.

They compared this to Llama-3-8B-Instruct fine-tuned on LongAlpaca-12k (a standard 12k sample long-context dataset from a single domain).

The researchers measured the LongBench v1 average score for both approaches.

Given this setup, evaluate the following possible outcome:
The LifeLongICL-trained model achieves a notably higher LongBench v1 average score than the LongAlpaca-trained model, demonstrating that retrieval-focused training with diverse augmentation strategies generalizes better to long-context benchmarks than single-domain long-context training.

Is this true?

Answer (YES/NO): NO